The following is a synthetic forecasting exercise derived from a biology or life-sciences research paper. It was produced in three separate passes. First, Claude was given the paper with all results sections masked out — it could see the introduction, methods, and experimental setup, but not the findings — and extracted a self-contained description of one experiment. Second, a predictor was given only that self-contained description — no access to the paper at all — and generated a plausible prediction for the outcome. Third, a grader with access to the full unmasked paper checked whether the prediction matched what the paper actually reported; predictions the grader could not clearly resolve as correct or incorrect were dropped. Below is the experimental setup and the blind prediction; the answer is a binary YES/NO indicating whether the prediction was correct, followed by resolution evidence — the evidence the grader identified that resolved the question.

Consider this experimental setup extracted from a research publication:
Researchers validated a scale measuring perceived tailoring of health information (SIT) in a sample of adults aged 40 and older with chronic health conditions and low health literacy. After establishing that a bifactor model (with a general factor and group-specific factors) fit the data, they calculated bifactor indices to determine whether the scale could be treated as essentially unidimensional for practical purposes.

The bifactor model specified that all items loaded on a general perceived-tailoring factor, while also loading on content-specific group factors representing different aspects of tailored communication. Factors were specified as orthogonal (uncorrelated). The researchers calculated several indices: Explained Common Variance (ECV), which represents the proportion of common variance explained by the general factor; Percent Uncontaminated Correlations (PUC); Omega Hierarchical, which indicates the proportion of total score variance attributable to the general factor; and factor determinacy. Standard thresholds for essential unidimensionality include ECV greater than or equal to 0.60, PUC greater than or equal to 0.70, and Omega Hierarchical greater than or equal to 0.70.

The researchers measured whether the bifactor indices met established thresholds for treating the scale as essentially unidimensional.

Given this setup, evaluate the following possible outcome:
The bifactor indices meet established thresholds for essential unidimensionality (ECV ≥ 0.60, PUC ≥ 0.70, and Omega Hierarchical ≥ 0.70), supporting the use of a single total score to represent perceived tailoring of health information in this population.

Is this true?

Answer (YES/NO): YES